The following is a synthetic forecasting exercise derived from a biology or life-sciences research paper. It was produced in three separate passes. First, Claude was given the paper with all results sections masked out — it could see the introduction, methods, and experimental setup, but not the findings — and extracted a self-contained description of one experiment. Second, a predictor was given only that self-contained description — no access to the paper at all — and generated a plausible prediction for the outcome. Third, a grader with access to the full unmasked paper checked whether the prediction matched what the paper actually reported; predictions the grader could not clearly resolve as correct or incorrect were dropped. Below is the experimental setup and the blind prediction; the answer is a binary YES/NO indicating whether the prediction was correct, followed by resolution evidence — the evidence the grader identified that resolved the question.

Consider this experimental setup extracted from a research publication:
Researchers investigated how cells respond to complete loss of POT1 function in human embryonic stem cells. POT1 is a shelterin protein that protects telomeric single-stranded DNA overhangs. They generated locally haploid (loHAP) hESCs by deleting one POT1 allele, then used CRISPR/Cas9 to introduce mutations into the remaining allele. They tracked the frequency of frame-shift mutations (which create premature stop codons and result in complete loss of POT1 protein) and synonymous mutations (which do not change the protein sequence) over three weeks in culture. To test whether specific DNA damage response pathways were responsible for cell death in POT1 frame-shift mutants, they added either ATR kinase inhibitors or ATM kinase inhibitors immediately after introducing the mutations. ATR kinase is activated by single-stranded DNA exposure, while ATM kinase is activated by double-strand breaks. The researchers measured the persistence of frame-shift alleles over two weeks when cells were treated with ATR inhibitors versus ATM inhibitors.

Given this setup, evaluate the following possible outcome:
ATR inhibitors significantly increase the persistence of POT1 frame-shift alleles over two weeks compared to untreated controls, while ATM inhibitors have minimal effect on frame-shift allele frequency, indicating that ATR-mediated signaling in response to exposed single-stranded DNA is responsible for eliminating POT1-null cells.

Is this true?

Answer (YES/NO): YES